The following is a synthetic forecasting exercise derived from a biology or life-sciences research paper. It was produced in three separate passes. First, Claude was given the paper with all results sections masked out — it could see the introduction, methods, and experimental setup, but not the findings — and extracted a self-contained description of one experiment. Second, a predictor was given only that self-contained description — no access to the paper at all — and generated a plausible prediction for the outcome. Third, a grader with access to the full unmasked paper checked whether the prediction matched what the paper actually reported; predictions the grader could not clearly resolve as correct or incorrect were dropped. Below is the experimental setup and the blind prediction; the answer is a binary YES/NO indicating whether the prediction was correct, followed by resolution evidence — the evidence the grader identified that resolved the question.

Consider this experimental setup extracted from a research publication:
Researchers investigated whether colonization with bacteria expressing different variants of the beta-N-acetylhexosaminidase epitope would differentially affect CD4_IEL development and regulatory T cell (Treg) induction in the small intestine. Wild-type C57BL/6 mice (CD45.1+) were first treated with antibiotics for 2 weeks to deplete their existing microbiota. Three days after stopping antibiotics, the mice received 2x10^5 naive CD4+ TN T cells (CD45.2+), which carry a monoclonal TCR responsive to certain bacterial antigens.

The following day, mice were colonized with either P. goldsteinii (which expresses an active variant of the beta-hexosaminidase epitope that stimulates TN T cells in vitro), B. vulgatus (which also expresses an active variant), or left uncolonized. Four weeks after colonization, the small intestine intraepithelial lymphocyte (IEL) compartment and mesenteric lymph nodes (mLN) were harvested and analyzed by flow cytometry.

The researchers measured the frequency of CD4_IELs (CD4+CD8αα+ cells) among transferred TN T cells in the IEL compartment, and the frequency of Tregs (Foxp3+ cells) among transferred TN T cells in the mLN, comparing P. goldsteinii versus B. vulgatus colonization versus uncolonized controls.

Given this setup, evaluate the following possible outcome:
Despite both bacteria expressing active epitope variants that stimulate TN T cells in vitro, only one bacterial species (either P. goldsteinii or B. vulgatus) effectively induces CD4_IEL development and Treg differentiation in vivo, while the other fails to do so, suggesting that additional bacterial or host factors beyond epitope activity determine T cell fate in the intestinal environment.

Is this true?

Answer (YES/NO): NO